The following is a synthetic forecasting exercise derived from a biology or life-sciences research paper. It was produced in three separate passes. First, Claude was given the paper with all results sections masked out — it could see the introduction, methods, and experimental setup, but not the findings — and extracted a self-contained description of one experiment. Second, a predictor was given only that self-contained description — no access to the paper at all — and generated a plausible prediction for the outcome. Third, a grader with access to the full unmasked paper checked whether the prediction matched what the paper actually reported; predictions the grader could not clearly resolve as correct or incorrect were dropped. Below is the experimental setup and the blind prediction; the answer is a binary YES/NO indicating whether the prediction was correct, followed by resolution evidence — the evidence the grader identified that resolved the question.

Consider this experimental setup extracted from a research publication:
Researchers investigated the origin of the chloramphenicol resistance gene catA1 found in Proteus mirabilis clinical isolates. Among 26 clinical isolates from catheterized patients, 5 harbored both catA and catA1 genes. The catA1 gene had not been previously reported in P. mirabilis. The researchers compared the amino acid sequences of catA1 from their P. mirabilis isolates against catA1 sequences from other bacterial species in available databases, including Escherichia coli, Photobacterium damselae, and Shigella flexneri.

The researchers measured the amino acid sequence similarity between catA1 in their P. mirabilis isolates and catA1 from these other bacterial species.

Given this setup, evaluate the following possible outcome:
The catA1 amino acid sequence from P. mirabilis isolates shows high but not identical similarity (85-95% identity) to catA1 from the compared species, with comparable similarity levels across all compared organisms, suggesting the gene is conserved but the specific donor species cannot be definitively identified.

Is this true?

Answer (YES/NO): NO